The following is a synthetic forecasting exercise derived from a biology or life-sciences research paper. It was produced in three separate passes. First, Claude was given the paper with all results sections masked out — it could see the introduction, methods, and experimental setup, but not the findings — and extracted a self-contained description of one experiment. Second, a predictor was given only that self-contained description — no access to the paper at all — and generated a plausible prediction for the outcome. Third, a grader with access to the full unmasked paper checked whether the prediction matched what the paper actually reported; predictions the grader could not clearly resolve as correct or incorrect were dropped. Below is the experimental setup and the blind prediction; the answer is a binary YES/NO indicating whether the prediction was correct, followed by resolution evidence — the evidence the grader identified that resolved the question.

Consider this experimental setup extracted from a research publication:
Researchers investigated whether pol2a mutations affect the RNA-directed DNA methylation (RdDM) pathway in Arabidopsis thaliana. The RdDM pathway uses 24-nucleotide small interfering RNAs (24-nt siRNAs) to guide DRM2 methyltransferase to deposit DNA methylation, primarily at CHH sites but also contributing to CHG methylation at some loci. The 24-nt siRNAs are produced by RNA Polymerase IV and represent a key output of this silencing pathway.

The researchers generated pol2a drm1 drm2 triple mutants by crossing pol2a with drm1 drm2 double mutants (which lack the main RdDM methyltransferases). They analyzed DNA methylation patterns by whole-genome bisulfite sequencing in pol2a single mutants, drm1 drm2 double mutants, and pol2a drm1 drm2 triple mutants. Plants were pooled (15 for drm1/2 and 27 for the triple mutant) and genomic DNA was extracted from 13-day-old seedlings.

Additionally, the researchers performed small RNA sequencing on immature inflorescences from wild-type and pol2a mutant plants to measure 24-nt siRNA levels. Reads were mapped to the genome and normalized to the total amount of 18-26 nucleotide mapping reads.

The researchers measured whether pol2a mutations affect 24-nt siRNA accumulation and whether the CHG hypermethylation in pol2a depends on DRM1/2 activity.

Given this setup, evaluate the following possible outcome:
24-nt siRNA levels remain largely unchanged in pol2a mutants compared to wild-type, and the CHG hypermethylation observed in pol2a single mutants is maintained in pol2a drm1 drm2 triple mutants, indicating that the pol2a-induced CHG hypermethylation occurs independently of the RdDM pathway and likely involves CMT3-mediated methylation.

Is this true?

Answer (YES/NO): YES